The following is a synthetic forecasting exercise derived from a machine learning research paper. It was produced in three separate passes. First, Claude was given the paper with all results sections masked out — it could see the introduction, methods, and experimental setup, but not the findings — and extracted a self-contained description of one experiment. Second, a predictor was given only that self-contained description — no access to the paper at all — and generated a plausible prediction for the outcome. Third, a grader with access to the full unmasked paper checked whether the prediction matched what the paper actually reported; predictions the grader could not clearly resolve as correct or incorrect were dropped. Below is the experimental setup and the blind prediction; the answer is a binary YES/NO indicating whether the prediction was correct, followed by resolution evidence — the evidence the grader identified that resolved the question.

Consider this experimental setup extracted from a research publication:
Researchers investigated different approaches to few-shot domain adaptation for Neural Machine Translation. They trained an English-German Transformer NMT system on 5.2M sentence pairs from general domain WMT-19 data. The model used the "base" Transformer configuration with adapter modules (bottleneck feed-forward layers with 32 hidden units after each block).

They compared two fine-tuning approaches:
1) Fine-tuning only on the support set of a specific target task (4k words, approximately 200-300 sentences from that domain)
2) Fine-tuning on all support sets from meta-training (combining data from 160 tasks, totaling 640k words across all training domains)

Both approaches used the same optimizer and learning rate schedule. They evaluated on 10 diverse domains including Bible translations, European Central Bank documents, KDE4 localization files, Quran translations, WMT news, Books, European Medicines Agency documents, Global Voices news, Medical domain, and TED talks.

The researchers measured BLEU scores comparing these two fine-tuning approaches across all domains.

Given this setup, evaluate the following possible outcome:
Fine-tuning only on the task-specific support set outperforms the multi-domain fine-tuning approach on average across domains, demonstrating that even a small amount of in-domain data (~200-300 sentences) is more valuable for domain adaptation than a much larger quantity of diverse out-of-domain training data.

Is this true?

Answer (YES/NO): NO